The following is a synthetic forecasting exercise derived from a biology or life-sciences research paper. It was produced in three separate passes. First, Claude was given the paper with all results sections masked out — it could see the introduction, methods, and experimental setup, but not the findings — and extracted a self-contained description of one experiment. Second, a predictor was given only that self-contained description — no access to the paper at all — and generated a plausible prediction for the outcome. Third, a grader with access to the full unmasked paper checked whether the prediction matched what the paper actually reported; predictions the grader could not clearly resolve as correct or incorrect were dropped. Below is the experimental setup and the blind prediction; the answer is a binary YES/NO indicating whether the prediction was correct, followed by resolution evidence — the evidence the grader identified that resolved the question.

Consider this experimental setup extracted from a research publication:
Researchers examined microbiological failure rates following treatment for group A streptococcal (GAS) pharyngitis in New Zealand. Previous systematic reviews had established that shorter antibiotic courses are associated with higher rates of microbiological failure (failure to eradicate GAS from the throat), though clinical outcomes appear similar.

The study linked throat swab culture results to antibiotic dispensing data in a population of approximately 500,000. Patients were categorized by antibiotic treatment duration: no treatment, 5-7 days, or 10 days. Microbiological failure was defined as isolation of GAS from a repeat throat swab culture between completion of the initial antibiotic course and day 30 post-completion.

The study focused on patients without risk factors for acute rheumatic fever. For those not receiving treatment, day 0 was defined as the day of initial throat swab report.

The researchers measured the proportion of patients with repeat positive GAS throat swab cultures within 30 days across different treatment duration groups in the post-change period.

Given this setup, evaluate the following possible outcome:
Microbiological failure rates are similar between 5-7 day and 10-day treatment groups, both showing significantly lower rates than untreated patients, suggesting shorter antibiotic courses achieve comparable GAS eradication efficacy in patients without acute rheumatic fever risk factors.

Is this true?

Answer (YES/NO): NO